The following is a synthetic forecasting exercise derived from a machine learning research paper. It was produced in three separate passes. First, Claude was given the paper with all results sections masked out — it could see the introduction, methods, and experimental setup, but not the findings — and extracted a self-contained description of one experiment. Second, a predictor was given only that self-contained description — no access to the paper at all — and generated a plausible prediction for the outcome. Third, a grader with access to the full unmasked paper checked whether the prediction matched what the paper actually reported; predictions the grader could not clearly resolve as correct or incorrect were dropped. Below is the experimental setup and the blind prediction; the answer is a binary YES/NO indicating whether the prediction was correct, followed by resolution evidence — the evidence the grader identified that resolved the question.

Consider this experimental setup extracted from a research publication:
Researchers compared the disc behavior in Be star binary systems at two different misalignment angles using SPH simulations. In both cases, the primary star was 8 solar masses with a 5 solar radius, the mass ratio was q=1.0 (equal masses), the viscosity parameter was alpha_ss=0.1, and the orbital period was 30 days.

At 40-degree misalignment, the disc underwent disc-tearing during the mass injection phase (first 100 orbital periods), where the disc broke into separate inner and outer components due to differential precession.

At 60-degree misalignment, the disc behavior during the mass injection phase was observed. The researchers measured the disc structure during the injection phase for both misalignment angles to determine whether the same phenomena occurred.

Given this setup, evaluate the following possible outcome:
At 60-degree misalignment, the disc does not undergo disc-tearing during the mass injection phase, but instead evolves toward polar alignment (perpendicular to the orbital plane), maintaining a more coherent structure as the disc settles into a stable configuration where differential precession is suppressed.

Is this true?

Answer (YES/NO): NO